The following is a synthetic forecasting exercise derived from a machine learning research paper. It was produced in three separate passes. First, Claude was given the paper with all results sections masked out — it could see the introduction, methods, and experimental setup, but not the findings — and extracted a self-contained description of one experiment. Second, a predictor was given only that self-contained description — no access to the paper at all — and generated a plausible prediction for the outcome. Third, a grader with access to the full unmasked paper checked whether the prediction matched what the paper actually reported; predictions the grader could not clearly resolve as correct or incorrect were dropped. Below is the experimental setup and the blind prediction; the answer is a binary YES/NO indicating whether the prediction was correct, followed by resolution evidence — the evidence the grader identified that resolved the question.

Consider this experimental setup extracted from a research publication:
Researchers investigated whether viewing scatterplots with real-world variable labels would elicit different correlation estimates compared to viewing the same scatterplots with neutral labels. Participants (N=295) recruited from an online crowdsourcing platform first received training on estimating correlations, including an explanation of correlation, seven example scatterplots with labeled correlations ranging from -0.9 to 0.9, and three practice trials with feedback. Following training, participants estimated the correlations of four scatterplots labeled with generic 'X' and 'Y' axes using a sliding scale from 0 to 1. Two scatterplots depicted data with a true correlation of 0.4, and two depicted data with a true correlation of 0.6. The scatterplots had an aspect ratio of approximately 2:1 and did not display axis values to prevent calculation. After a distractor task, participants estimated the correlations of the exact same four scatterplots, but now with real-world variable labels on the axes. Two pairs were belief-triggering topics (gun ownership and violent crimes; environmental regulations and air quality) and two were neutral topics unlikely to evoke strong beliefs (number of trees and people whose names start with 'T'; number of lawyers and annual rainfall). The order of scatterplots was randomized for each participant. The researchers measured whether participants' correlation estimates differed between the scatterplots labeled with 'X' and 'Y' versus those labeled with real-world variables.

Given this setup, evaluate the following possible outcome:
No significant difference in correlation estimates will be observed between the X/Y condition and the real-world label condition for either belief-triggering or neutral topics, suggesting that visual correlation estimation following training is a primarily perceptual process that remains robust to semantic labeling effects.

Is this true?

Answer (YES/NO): NO